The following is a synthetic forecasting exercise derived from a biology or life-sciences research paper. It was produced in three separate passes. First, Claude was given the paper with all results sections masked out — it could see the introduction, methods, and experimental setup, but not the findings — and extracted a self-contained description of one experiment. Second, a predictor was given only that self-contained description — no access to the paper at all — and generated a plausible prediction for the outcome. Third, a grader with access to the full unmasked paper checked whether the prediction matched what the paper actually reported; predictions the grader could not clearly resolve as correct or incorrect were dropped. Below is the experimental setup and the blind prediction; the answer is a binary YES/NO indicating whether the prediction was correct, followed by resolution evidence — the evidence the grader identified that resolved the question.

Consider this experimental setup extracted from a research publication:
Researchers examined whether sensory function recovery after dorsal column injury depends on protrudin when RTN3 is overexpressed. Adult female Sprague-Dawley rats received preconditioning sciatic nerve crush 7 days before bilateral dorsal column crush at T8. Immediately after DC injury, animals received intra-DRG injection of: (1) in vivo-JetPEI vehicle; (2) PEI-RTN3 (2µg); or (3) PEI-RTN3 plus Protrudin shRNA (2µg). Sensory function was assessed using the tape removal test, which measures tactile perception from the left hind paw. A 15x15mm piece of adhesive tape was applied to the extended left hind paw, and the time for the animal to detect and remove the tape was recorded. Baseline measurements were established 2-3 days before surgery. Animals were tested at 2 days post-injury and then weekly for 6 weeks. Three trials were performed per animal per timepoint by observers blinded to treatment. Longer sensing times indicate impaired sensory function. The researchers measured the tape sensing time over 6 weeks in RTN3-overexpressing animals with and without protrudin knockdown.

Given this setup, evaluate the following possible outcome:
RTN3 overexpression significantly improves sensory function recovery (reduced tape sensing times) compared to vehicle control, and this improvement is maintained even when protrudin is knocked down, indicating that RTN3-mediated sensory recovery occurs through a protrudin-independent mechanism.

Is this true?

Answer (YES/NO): NO